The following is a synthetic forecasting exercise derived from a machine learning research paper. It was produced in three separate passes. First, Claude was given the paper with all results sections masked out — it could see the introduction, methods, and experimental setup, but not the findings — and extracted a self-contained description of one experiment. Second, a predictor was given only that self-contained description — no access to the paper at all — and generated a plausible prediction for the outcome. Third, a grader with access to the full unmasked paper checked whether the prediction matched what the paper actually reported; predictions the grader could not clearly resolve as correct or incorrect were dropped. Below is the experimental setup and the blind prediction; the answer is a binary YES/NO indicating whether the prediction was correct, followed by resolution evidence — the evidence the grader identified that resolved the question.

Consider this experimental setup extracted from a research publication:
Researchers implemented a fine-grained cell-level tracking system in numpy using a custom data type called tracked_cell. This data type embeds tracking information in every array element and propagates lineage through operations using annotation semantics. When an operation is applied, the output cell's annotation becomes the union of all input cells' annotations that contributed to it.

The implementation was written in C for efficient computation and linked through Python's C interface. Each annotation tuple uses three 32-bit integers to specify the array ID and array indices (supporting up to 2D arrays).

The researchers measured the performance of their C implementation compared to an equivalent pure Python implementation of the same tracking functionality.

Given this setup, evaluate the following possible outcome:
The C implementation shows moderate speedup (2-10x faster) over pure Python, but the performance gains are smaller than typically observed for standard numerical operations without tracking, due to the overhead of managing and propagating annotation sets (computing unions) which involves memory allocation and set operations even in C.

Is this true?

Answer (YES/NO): NO